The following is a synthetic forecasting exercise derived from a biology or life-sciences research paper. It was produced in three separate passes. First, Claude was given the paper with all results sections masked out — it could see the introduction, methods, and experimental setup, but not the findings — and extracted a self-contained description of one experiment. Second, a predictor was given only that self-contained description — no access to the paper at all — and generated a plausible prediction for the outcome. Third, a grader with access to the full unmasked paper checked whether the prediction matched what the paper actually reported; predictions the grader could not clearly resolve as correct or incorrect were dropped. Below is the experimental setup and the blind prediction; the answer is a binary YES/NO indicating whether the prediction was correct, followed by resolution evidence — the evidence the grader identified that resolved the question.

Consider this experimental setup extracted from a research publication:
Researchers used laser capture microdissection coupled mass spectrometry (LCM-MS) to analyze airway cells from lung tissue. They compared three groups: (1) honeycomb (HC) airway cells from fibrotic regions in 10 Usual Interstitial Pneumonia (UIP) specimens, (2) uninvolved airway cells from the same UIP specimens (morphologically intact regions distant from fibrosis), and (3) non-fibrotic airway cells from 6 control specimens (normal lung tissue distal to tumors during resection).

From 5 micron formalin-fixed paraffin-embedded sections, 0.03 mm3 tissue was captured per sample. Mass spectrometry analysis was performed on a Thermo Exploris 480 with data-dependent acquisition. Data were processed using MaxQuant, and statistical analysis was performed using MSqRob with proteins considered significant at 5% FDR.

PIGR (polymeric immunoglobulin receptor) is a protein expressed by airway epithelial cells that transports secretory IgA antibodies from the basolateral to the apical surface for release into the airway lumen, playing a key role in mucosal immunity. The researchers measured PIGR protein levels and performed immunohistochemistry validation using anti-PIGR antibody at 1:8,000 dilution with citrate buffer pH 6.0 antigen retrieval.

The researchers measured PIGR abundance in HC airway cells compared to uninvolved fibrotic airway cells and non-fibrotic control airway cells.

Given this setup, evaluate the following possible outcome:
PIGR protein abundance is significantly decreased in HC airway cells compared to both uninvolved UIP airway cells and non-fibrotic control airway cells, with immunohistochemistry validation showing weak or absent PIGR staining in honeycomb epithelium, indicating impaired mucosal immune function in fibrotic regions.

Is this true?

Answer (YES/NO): NO